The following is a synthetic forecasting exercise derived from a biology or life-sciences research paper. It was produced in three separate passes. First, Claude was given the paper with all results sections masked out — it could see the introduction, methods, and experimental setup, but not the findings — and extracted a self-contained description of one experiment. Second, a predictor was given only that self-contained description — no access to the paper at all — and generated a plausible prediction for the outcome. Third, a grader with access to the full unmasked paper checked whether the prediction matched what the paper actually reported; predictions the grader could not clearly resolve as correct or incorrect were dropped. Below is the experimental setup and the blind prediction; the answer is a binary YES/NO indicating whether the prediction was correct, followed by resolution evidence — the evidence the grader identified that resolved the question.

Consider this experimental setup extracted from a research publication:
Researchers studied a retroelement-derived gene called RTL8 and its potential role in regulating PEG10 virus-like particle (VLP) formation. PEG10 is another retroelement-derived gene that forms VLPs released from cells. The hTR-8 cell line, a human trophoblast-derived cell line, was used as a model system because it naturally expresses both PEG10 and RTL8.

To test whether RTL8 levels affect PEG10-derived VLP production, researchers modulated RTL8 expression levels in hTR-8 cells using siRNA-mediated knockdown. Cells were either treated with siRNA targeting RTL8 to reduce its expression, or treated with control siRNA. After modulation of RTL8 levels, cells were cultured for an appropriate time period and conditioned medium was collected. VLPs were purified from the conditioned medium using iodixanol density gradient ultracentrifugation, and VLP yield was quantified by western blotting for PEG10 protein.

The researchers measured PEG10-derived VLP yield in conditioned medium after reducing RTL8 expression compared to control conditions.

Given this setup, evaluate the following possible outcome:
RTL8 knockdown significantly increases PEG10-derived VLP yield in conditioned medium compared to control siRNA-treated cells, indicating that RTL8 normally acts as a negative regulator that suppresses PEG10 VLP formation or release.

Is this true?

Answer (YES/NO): NO